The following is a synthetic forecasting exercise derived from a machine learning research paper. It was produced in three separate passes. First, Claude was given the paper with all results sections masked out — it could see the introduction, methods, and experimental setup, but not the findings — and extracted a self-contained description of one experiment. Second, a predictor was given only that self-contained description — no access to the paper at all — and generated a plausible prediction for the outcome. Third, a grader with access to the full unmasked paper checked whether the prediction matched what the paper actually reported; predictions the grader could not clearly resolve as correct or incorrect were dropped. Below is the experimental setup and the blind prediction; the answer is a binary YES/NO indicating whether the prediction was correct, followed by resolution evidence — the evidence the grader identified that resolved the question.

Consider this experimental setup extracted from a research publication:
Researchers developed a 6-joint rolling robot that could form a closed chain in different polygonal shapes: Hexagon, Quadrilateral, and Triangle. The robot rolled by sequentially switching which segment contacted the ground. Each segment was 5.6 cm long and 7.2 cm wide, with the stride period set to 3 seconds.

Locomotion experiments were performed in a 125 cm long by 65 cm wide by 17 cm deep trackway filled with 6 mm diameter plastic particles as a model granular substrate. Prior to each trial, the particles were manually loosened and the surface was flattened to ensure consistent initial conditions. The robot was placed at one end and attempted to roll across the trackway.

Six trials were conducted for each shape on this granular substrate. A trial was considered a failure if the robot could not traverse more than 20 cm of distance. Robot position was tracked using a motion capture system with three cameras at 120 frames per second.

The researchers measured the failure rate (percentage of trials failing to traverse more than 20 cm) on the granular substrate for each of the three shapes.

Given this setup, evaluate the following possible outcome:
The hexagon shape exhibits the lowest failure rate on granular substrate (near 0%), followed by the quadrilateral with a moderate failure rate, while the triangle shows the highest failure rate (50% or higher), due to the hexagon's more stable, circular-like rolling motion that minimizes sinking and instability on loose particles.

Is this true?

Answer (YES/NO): NO